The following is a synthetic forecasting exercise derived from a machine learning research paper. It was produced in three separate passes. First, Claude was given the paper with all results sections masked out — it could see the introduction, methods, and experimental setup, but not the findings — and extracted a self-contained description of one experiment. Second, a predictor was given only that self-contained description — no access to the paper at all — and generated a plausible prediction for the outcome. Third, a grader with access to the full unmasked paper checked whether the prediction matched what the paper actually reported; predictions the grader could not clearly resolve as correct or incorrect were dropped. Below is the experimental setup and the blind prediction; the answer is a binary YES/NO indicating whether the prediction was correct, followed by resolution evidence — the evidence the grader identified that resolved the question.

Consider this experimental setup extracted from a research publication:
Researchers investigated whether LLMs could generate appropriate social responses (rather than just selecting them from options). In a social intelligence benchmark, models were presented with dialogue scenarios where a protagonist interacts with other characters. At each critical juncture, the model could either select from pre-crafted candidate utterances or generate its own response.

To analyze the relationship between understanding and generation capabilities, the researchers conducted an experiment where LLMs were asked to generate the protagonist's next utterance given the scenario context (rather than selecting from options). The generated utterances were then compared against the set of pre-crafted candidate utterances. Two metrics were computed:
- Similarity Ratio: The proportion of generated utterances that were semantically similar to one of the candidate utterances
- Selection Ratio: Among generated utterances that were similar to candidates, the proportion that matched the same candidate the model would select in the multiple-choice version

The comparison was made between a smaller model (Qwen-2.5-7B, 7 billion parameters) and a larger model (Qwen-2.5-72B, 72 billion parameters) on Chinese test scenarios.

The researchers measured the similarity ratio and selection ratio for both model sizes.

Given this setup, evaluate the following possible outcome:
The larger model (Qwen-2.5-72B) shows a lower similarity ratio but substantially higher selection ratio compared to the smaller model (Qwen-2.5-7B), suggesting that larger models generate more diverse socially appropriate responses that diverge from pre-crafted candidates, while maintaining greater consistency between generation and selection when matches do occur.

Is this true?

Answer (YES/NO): NO